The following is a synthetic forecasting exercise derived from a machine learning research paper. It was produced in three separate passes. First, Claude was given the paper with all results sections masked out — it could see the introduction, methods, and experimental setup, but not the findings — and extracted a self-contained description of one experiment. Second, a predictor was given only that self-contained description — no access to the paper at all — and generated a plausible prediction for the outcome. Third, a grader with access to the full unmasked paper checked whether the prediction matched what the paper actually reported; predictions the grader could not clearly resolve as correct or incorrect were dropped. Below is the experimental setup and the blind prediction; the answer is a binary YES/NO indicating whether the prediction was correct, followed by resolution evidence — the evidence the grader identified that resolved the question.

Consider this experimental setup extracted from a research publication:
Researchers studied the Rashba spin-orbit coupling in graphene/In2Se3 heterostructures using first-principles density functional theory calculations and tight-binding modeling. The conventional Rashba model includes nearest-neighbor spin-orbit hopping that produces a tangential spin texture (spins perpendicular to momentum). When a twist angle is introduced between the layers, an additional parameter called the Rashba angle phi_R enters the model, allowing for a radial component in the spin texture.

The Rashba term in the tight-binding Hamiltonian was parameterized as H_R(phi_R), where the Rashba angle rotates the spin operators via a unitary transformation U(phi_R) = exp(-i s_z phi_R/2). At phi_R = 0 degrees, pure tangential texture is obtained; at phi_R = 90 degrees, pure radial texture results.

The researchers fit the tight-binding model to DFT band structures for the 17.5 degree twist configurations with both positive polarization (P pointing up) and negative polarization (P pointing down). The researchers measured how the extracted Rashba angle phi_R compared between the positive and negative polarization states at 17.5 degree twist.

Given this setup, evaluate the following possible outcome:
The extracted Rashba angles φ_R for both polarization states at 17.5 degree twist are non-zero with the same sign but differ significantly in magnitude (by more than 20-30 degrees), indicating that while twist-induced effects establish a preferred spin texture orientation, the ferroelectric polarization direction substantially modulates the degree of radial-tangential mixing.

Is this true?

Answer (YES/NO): YES